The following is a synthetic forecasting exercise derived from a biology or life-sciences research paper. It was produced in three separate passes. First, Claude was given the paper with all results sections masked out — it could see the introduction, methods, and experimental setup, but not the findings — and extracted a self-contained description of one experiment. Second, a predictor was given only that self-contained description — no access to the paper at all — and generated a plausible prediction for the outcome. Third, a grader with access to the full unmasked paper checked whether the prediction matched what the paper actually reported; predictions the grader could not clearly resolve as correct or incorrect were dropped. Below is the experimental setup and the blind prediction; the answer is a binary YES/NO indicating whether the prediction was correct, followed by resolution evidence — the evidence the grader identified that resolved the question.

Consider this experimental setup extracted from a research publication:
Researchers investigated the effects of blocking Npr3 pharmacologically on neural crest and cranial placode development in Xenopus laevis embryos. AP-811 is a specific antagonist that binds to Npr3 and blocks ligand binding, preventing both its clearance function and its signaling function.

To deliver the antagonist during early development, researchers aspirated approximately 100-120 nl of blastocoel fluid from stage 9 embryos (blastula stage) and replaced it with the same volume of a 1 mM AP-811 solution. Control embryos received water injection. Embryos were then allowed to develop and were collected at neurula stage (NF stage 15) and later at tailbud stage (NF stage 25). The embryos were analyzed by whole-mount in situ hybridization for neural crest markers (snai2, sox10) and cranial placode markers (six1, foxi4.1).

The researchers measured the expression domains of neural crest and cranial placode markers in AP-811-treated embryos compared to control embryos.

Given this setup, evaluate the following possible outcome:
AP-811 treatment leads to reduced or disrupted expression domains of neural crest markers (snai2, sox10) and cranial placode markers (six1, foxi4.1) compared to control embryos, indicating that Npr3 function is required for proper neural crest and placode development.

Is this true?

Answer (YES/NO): YES